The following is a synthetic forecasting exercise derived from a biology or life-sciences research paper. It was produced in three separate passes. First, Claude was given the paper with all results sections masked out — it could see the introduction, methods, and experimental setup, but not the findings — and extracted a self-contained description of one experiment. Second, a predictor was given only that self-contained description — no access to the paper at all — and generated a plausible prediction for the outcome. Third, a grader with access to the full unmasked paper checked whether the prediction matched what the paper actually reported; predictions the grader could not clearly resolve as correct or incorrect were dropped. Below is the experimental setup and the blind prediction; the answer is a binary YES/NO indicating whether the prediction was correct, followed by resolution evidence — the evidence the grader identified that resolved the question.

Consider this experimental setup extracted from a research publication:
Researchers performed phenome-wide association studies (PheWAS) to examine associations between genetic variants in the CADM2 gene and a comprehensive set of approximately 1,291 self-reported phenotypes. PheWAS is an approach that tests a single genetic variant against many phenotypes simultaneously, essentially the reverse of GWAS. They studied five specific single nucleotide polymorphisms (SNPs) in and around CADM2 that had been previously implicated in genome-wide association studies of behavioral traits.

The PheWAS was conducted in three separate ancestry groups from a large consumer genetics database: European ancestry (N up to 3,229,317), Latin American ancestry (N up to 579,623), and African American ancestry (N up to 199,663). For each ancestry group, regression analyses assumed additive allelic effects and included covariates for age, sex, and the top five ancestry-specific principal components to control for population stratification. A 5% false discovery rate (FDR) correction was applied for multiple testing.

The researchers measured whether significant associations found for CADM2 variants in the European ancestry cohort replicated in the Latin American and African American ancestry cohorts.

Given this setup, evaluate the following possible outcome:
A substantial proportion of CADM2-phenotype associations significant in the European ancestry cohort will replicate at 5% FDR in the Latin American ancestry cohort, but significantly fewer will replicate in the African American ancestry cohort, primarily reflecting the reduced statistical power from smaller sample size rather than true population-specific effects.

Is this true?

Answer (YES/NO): NO